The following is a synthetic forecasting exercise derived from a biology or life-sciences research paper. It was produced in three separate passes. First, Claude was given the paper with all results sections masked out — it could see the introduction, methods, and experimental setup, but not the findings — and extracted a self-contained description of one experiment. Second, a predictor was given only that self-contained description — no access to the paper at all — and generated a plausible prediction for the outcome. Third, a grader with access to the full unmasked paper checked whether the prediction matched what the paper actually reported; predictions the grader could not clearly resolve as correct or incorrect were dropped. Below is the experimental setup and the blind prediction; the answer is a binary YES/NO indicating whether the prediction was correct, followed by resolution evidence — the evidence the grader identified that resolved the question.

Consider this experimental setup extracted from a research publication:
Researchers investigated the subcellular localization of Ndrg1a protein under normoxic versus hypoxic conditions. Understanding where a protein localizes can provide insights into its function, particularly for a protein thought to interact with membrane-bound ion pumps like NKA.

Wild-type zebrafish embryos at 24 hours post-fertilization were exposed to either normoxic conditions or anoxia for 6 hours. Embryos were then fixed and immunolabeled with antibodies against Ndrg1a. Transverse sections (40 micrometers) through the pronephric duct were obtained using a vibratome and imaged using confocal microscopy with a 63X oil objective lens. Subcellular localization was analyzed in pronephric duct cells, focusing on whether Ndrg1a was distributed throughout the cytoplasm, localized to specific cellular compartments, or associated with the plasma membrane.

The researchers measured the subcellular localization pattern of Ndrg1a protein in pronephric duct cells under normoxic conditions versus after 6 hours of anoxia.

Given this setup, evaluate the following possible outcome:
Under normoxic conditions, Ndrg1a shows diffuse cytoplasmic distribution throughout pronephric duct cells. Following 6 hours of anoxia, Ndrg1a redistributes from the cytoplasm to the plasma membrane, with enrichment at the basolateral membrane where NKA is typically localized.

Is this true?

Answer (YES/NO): NO